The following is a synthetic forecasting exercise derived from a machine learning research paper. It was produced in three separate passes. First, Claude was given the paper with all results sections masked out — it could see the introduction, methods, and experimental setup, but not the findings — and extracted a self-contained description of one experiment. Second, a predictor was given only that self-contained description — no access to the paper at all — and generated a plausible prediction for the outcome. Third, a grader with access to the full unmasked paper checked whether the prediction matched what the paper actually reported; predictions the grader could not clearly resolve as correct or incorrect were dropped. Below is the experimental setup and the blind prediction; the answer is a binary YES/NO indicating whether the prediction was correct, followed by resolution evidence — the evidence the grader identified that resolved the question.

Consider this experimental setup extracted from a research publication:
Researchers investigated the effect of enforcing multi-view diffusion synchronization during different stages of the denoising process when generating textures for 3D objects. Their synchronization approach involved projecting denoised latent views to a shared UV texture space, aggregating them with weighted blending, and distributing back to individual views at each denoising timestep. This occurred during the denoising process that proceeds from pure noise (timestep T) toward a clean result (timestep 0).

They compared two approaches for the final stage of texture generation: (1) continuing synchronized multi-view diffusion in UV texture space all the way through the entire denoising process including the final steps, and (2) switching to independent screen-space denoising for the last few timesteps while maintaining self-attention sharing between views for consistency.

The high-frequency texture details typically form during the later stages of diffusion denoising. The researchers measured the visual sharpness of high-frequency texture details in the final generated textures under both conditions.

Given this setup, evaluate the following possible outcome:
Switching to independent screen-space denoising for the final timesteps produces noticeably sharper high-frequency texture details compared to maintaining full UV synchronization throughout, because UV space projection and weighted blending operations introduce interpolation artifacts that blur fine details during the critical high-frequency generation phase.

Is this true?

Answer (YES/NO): YES